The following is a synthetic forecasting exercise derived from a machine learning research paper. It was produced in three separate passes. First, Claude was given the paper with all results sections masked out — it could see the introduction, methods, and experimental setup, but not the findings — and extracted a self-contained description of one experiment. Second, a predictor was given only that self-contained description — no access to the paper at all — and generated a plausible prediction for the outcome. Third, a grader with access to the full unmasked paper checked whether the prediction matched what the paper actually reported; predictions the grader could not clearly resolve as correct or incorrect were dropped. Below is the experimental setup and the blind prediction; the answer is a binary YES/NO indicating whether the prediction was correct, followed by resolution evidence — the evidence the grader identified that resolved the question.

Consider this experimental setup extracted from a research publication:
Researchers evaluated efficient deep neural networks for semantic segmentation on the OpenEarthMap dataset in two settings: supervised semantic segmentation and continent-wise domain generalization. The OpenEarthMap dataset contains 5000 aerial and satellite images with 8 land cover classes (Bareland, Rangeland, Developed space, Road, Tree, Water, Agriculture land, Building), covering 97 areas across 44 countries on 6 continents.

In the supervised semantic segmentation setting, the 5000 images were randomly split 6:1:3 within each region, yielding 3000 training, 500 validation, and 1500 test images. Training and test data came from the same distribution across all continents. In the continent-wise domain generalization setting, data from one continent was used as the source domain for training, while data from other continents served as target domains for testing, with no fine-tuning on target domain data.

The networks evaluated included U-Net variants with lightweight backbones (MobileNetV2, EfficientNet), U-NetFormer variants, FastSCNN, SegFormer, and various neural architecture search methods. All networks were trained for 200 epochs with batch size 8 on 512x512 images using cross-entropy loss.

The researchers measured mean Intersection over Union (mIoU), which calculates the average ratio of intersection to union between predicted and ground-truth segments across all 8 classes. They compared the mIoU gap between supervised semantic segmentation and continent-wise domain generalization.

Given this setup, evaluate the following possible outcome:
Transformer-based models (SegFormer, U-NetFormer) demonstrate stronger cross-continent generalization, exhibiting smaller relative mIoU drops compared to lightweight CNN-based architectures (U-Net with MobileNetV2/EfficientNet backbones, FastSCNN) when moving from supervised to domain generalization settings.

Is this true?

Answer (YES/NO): NO